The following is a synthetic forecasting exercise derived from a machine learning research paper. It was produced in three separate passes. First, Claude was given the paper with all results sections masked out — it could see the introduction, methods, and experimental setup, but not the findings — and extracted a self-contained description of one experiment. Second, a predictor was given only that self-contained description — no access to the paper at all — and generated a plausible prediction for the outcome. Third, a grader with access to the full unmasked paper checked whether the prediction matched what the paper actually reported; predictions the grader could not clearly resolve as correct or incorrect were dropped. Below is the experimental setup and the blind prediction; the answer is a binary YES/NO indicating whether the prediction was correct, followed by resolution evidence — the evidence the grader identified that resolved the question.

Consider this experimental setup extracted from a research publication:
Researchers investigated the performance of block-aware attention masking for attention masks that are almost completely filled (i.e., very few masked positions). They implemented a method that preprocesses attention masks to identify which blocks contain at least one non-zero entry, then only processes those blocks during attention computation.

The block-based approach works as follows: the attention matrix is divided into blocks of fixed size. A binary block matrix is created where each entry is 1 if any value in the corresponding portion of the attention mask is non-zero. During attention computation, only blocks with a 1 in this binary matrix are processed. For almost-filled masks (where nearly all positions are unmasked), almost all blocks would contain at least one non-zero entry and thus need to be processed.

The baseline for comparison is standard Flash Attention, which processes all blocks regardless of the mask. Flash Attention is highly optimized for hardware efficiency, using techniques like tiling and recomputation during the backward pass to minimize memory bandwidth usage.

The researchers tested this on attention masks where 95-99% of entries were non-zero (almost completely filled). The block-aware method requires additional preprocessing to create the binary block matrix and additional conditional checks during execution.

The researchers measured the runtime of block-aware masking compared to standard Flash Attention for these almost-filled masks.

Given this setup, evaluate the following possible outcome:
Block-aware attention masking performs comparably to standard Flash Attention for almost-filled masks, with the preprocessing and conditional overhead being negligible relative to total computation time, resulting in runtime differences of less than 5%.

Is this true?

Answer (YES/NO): YES